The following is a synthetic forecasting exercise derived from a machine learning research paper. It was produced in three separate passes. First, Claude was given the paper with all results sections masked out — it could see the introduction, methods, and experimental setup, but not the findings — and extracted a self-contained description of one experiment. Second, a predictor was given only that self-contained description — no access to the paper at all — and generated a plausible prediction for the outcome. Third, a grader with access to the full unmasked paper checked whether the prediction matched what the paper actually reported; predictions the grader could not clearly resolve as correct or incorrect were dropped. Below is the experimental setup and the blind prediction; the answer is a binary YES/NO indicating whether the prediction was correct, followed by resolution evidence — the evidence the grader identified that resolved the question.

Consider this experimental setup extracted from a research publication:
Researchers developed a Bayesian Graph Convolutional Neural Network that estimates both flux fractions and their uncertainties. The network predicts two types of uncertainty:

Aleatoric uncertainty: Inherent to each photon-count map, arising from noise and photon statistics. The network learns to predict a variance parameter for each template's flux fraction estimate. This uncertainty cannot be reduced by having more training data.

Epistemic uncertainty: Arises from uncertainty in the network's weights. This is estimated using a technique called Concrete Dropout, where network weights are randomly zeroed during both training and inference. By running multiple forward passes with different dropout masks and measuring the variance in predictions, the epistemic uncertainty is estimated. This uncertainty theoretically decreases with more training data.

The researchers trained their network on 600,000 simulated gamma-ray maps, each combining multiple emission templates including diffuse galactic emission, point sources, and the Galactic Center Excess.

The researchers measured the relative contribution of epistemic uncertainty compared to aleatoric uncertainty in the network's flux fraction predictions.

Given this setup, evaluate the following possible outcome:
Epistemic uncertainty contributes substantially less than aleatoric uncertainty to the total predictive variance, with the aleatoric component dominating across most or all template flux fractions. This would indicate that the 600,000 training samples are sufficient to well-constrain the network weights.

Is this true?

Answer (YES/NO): YES